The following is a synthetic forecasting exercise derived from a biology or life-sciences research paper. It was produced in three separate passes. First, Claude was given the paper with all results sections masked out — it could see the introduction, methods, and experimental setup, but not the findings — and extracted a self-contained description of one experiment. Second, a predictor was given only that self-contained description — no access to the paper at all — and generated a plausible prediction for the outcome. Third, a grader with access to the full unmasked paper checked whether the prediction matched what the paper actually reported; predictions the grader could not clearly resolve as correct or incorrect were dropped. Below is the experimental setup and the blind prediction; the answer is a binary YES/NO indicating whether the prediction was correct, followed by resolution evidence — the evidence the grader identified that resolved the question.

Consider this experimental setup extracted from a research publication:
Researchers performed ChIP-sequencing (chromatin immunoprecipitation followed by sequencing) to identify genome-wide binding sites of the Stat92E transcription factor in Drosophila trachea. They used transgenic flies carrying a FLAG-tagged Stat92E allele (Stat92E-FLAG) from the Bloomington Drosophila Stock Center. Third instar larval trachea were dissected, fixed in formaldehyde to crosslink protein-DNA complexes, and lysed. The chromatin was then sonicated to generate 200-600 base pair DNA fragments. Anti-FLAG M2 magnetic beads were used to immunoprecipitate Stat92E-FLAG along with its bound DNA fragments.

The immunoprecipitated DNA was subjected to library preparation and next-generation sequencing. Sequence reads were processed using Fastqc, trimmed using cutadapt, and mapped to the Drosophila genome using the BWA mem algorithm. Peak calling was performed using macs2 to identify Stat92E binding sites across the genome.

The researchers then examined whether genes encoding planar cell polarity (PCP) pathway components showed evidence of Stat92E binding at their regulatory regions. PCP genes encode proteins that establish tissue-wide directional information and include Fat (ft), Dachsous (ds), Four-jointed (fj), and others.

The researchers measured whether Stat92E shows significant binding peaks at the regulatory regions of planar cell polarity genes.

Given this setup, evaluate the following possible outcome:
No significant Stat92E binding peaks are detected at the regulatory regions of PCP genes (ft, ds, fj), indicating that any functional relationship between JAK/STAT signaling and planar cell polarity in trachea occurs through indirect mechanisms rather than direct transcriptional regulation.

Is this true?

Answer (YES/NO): NO